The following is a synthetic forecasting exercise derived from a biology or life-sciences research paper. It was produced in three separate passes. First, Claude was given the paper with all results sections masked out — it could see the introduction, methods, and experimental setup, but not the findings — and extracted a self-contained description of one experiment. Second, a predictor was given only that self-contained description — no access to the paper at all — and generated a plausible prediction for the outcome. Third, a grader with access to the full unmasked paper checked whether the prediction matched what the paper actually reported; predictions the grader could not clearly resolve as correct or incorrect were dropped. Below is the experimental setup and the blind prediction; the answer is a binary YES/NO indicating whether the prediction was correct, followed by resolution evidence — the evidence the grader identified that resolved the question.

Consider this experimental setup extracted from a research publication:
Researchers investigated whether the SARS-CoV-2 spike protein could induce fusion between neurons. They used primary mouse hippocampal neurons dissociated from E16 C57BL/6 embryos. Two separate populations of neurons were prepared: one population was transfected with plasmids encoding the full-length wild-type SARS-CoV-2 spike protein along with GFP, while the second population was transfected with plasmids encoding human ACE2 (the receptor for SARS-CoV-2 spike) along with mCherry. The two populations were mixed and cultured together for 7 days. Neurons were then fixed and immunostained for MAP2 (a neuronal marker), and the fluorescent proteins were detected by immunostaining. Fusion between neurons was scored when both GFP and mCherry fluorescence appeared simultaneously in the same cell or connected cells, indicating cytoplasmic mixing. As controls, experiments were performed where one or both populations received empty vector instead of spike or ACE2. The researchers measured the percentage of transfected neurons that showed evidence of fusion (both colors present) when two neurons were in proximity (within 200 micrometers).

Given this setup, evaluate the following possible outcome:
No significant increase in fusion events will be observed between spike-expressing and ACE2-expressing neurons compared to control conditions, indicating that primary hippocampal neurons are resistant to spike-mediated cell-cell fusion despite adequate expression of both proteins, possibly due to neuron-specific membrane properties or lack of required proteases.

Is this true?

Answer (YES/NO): NO